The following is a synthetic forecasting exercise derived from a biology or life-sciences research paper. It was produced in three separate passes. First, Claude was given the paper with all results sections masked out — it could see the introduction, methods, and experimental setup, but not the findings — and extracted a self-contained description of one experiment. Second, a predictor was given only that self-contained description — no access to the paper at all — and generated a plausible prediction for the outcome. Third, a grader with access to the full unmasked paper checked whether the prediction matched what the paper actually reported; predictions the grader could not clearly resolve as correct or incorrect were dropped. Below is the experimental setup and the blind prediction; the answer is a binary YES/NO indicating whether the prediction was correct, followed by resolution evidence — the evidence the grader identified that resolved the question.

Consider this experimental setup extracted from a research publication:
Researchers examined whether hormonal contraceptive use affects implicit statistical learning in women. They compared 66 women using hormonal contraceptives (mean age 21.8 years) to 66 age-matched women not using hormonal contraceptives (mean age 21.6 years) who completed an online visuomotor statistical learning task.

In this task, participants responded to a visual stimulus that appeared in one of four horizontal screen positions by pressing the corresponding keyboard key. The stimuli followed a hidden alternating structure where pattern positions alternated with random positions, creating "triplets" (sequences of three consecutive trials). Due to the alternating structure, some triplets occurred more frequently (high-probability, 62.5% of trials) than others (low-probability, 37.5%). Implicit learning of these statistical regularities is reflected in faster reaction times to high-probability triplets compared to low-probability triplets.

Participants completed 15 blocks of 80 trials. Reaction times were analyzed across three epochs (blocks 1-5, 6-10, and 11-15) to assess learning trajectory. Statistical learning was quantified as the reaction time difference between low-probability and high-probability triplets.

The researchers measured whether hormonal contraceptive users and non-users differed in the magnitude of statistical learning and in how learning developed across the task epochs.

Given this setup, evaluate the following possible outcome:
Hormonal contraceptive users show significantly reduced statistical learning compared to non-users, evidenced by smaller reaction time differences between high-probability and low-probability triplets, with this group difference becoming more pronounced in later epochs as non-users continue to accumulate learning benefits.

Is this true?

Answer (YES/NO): NO